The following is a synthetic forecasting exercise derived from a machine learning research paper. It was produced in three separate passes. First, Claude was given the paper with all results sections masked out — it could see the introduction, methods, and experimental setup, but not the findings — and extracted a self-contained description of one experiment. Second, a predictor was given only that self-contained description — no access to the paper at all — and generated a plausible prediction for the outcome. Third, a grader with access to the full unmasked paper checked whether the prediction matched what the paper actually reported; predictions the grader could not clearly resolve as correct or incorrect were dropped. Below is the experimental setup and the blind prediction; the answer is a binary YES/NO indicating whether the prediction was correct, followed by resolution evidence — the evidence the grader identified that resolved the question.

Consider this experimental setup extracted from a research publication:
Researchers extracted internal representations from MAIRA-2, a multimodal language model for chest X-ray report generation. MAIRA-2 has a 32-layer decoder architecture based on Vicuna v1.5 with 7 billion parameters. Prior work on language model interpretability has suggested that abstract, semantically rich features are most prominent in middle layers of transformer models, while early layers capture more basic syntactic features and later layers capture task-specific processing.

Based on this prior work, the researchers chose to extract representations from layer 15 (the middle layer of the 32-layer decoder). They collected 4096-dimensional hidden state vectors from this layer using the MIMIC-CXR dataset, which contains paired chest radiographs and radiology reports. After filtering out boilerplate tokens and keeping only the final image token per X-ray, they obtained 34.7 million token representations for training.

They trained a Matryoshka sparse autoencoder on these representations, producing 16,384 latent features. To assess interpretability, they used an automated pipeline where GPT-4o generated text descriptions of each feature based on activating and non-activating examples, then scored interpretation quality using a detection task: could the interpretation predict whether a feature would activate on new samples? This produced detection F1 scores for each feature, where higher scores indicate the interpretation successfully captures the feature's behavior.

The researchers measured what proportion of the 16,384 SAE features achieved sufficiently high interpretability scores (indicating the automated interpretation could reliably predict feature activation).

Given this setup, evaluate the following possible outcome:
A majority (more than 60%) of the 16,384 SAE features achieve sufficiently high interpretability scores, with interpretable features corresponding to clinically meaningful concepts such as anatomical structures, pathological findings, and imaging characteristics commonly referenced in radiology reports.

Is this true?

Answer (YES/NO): NO